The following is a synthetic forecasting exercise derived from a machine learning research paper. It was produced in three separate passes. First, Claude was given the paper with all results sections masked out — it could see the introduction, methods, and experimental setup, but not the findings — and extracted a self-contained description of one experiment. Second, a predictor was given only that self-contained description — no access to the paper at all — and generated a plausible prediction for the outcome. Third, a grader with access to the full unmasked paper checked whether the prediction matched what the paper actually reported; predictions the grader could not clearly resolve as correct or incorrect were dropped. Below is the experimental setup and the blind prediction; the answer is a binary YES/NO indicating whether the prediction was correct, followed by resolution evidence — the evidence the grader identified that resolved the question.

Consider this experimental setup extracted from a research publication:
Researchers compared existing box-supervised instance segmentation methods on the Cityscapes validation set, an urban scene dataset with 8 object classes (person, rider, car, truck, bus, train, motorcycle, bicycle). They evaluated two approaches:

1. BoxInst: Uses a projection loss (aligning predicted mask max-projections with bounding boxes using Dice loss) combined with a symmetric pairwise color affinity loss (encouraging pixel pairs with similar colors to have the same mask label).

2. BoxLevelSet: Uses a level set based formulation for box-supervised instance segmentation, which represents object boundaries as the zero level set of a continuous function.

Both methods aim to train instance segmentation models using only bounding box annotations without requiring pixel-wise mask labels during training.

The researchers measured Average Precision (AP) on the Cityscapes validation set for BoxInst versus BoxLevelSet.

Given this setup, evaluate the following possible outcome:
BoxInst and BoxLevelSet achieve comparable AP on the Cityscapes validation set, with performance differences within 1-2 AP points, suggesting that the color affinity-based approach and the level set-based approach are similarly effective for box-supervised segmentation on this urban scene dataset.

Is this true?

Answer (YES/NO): NO